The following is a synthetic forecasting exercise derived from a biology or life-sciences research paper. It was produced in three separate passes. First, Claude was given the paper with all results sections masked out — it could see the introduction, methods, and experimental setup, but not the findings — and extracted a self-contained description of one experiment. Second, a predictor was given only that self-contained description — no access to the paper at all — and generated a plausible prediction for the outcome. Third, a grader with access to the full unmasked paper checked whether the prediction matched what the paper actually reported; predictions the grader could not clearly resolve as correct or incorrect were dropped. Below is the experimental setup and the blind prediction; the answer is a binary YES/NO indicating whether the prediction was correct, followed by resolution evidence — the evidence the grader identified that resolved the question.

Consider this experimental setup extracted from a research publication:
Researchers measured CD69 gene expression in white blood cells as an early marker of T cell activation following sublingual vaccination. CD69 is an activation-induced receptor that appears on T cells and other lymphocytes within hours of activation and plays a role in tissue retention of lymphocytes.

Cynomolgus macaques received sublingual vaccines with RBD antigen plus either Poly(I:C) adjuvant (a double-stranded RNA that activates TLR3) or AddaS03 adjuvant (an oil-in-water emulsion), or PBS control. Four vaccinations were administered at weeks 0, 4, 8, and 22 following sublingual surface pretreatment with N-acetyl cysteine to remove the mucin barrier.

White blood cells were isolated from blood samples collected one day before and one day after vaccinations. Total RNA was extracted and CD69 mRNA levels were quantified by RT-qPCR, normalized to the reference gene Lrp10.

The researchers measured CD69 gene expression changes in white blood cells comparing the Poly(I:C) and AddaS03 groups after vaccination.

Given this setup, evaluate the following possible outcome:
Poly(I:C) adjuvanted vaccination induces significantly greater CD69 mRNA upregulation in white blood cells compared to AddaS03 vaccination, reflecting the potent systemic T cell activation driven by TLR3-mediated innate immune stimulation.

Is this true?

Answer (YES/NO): NO